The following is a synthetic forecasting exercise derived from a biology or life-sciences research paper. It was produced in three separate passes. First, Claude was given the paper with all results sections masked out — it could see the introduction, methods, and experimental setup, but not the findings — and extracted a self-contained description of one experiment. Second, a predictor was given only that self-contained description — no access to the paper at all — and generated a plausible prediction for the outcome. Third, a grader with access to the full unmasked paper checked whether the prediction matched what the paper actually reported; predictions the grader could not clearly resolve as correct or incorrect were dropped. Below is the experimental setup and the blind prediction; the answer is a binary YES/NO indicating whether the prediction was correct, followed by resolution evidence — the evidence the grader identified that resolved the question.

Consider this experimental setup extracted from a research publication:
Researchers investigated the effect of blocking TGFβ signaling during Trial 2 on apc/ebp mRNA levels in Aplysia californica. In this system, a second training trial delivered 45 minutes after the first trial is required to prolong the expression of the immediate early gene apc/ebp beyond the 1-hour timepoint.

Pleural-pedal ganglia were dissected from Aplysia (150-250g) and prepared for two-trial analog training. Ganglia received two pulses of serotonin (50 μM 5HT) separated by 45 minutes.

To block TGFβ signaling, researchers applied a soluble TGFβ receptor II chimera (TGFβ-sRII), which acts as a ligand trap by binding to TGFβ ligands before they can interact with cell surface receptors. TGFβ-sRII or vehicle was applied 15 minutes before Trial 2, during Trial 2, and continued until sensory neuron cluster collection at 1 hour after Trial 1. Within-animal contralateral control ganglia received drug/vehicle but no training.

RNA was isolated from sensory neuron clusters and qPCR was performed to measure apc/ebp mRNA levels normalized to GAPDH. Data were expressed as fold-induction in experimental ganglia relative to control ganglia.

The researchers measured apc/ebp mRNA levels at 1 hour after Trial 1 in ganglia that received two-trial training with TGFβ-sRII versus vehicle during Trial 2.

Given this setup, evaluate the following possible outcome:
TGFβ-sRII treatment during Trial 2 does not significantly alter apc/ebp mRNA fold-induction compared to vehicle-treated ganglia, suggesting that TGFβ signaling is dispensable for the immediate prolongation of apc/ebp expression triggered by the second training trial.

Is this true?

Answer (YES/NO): NO